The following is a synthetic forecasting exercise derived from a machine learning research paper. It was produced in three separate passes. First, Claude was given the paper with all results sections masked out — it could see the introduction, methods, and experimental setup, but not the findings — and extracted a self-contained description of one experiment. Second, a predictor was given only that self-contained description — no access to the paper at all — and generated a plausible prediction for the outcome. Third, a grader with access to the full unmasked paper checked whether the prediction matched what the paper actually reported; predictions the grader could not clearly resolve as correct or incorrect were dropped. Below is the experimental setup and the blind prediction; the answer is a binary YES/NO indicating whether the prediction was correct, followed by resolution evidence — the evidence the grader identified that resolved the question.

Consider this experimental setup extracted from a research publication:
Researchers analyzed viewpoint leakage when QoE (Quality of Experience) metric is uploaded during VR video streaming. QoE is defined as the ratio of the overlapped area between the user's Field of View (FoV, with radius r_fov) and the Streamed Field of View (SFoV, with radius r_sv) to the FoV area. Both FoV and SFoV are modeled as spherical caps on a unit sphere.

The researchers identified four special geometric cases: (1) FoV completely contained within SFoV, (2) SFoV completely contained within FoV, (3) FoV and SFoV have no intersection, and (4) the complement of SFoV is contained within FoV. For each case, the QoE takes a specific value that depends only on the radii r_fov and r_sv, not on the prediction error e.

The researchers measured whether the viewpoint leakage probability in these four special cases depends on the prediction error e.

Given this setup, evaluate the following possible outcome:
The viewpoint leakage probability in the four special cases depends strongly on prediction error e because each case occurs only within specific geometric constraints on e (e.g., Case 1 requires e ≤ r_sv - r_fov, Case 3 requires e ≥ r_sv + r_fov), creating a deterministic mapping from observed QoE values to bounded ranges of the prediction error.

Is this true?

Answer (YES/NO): NO